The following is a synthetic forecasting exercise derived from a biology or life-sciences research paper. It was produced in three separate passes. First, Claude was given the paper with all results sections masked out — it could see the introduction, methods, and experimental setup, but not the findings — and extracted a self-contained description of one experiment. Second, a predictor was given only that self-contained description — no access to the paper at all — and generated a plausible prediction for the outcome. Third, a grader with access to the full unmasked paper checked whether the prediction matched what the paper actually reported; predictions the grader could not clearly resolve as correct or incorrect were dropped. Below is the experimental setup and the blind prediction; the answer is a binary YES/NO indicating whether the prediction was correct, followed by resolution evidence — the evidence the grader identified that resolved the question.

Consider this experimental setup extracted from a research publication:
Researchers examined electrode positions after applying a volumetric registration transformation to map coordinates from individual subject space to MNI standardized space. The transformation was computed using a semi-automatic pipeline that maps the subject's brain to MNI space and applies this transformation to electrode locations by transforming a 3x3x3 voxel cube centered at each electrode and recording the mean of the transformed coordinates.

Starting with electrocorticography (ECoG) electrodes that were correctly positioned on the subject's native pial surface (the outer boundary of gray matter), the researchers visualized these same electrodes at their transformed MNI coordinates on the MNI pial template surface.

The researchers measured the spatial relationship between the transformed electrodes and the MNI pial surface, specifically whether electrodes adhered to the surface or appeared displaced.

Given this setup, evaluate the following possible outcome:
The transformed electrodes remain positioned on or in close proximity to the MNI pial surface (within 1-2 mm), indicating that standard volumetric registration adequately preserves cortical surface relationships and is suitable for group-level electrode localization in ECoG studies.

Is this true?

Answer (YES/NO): NO